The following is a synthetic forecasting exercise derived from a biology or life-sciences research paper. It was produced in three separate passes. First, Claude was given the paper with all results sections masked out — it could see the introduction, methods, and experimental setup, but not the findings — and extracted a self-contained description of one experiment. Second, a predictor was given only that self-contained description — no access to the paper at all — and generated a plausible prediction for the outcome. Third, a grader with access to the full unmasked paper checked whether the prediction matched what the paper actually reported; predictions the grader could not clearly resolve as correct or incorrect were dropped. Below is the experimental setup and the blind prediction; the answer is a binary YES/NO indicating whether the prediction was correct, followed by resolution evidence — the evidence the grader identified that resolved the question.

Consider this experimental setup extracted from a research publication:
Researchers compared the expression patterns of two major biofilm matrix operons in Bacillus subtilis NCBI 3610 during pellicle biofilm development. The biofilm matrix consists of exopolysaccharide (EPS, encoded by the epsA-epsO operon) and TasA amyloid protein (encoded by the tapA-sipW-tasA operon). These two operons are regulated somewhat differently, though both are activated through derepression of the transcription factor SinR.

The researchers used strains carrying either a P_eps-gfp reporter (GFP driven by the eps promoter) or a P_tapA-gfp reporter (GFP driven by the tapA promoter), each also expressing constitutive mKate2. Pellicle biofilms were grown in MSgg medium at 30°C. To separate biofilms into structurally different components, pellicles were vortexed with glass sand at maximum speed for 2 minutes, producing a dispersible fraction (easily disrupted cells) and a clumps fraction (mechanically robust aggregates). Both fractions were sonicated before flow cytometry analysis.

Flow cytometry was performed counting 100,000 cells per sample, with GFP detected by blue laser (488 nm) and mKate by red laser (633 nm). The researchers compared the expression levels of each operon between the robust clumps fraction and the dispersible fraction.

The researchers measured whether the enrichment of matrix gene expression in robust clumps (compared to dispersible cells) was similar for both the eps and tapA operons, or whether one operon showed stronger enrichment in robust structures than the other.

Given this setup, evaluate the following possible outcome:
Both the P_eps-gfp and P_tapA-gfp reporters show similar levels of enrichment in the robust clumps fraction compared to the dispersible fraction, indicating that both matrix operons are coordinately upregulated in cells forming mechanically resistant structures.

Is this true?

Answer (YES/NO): NO